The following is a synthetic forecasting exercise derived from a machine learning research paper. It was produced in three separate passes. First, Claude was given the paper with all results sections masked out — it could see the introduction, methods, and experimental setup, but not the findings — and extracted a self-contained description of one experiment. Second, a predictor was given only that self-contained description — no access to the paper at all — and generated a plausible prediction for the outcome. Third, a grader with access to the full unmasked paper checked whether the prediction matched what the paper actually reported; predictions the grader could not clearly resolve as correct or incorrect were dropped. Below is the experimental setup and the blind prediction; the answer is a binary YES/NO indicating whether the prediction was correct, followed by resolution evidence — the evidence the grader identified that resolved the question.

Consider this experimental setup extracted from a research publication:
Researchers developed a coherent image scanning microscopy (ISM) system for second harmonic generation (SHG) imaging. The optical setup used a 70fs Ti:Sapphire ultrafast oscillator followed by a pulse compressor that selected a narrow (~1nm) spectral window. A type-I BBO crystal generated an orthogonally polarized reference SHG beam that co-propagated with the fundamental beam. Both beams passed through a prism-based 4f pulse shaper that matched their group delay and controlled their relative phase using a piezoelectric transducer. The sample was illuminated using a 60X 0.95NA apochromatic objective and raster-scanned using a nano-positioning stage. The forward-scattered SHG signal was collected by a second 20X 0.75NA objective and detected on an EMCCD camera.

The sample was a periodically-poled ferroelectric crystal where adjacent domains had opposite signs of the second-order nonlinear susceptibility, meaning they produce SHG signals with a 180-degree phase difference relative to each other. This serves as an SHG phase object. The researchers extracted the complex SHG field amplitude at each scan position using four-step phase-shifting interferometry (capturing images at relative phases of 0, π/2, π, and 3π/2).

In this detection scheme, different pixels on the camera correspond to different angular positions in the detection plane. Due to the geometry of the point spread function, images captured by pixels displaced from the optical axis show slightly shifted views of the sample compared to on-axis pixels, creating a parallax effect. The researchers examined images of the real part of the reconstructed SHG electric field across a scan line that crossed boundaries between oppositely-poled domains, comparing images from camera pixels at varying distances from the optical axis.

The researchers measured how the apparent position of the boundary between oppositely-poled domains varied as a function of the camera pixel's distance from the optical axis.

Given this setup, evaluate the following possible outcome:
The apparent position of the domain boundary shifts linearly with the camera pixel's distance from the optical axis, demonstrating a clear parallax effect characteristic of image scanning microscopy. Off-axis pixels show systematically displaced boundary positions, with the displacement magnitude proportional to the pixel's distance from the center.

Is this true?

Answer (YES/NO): YES